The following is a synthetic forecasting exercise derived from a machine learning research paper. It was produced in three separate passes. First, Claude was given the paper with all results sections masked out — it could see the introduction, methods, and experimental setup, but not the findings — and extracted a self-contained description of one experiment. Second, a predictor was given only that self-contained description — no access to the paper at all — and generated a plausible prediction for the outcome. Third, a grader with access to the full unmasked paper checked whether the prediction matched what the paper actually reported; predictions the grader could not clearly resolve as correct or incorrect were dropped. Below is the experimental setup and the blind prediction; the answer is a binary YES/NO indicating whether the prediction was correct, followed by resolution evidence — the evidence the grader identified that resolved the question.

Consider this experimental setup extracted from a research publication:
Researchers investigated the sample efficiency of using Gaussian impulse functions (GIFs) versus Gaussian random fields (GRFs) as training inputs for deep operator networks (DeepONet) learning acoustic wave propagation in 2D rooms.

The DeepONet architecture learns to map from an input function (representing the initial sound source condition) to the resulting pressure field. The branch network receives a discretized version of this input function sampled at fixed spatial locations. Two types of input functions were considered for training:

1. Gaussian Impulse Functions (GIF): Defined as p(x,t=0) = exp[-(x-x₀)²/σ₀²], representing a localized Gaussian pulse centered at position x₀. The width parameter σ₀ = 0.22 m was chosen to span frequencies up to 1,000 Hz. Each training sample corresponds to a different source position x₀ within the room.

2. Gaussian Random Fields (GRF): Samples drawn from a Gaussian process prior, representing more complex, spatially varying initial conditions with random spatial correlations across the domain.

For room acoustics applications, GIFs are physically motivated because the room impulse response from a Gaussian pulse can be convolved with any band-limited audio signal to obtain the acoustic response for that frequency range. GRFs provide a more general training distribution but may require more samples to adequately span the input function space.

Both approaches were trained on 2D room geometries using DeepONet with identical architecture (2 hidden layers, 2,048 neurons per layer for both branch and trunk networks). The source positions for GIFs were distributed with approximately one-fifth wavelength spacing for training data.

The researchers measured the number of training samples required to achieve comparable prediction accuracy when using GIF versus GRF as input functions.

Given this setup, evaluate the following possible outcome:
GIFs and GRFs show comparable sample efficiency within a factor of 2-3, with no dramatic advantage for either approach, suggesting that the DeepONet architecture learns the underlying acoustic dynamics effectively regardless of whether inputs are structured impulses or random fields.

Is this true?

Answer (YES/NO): NO